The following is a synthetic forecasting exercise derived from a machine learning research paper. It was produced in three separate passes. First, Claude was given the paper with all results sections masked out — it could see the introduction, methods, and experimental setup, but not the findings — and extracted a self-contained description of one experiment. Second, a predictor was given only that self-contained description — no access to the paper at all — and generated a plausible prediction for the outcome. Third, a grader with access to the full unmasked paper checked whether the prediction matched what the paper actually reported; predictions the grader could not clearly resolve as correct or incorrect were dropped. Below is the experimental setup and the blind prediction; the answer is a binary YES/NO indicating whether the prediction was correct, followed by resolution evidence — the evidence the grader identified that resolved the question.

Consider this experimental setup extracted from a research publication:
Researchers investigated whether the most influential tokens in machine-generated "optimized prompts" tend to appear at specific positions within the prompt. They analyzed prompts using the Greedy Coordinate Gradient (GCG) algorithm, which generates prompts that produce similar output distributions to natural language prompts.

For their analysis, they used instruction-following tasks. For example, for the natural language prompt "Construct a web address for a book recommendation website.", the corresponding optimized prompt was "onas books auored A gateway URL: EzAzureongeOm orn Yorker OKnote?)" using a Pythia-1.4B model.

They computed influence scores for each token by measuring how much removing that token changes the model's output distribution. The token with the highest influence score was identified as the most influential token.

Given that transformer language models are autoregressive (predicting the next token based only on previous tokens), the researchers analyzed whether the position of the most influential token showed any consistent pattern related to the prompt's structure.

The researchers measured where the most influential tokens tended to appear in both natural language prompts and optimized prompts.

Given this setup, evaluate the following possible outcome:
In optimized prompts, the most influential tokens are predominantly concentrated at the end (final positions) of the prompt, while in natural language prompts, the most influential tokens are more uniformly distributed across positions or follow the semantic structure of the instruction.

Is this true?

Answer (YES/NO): NO